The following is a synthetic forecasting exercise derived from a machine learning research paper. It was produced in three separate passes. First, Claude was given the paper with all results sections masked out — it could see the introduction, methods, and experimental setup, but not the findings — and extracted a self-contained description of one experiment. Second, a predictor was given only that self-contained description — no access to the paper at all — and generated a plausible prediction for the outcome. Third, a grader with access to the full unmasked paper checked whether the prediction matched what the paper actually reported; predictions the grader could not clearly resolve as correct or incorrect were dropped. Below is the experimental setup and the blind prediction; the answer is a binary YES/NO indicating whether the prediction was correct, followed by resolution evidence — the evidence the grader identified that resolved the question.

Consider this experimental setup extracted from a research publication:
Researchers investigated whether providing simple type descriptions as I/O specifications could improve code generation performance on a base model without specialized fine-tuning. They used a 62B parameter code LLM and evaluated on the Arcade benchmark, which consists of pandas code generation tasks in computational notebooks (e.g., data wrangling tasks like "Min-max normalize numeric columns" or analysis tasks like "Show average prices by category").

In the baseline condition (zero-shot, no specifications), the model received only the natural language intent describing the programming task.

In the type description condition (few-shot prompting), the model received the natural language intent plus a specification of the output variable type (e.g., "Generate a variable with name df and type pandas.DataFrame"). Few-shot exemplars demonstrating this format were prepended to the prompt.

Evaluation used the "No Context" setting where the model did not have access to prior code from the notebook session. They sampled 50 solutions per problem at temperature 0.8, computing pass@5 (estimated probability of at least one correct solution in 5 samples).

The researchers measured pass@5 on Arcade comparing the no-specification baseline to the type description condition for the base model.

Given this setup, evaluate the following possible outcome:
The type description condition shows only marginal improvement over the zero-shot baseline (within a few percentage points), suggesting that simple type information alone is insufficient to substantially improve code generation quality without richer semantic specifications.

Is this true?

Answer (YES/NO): YES